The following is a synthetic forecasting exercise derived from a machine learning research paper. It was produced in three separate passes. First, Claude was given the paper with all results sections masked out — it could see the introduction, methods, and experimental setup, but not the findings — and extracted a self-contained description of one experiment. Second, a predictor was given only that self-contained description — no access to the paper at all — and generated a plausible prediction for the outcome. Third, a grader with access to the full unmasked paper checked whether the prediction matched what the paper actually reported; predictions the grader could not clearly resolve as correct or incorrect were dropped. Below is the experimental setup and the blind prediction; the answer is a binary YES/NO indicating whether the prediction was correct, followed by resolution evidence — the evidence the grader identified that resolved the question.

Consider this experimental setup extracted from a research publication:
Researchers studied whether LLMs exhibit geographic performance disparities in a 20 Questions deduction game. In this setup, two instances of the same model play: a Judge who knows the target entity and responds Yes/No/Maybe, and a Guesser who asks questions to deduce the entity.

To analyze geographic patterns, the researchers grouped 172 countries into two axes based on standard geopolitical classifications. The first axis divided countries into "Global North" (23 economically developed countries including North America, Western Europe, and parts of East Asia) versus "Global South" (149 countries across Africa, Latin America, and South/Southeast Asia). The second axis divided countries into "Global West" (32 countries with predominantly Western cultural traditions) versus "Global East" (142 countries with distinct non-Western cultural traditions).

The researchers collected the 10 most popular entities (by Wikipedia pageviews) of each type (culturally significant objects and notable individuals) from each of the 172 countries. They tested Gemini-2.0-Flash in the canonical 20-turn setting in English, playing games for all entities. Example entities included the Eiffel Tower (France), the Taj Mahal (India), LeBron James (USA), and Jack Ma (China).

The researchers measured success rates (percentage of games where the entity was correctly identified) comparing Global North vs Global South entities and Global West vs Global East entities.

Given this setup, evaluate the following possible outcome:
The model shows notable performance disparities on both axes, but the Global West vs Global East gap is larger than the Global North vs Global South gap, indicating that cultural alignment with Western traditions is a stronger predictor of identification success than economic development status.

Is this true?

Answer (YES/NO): NO